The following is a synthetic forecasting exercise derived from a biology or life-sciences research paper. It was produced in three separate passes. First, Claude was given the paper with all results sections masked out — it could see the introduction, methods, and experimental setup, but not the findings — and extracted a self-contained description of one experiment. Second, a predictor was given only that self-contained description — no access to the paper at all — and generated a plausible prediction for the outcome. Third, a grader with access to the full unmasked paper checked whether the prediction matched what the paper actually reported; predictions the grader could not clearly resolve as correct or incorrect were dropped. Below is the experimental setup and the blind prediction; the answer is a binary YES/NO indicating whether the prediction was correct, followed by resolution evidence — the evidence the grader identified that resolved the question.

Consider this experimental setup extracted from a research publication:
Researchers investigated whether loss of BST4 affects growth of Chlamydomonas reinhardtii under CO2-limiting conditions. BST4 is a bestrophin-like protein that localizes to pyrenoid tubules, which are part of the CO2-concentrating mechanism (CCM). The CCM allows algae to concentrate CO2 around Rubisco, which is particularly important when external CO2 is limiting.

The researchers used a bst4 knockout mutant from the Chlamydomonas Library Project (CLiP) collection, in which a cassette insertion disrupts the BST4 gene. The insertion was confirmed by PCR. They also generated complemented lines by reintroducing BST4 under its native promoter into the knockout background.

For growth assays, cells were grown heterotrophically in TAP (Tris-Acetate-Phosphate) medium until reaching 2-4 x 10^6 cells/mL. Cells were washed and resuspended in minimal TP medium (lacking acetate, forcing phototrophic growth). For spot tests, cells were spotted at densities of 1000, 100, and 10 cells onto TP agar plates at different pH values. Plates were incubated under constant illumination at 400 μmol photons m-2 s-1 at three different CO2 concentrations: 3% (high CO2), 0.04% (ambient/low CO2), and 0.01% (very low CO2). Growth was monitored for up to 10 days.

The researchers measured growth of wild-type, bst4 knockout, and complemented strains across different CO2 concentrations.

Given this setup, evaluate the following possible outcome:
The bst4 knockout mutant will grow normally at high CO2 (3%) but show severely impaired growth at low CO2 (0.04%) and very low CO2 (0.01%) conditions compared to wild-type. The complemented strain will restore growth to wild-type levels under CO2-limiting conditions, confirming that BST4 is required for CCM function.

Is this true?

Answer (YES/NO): NO